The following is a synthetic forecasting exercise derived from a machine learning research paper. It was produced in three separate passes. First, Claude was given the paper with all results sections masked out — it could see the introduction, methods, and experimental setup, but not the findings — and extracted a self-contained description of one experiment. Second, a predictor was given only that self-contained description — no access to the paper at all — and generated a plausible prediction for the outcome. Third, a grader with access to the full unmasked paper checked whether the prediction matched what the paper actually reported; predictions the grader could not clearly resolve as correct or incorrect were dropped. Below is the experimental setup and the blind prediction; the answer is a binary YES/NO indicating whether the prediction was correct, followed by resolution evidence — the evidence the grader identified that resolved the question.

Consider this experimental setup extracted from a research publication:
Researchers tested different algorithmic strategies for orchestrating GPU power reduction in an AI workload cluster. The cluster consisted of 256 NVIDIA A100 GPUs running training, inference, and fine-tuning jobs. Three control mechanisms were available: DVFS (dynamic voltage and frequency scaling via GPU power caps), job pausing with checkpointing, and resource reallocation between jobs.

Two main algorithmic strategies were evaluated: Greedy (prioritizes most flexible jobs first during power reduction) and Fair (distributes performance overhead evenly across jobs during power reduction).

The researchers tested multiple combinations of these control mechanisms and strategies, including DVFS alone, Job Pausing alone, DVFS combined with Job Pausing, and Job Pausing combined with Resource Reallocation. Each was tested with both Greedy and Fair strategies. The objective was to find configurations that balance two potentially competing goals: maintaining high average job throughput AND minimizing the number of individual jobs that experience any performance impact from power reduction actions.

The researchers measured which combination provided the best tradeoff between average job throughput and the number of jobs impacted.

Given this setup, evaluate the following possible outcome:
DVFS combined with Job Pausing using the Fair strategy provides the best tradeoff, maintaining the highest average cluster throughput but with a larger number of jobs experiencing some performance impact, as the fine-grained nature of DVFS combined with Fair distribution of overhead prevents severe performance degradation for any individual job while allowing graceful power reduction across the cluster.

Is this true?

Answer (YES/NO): NO